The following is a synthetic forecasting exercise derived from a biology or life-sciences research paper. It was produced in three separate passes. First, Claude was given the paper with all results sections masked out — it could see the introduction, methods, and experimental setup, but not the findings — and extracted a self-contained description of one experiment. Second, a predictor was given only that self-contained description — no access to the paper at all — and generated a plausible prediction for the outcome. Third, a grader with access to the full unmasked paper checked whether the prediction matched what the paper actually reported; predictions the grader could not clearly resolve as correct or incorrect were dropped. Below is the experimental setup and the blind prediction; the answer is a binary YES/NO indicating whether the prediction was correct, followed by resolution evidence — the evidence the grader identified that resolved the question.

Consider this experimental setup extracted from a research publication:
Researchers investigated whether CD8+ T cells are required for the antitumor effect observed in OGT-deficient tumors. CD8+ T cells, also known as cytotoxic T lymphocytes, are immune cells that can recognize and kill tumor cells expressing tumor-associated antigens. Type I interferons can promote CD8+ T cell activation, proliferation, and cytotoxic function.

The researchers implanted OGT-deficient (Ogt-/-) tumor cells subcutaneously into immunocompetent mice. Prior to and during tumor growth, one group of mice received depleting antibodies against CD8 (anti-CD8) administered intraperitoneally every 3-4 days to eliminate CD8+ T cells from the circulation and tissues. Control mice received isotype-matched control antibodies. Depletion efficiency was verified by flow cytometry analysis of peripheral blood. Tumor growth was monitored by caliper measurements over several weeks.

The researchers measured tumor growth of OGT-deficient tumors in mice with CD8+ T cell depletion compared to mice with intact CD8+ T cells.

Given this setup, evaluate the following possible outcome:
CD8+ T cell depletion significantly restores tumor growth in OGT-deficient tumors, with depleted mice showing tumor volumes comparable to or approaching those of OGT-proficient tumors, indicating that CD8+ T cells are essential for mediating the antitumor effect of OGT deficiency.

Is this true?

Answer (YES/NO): YES